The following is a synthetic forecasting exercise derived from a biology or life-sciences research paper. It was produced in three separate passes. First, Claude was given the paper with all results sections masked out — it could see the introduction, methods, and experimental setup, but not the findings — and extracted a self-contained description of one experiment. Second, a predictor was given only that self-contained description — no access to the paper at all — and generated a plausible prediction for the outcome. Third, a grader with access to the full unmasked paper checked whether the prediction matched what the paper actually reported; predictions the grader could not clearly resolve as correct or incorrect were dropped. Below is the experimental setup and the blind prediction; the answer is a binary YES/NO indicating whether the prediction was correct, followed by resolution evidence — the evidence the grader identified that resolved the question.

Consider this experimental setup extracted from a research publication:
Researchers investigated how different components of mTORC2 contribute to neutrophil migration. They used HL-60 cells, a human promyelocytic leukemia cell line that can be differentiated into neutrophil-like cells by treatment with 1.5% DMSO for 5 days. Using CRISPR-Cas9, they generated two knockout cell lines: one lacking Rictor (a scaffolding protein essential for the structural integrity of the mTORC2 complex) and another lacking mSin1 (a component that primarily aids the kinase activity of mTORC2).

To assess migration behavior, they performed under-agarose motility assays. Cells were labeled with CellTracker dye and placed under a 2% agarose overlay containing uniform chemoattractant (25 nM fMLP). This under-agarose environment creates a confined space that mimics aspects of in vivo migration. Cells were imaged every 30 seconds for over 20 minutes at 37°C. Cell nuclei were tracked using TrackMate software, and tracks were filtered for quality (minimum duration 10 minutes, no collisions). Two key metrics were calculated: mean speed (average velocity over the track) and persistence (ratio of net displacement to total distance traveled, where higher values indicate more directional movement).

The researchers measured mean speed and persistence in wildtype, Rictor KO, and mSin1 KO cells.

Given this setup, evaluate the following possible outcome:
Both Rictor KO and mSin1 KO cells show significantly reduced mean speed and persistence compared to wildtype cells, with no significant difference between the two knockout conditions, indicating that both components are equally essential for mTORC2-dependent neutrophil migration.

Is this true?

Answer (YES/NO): NO